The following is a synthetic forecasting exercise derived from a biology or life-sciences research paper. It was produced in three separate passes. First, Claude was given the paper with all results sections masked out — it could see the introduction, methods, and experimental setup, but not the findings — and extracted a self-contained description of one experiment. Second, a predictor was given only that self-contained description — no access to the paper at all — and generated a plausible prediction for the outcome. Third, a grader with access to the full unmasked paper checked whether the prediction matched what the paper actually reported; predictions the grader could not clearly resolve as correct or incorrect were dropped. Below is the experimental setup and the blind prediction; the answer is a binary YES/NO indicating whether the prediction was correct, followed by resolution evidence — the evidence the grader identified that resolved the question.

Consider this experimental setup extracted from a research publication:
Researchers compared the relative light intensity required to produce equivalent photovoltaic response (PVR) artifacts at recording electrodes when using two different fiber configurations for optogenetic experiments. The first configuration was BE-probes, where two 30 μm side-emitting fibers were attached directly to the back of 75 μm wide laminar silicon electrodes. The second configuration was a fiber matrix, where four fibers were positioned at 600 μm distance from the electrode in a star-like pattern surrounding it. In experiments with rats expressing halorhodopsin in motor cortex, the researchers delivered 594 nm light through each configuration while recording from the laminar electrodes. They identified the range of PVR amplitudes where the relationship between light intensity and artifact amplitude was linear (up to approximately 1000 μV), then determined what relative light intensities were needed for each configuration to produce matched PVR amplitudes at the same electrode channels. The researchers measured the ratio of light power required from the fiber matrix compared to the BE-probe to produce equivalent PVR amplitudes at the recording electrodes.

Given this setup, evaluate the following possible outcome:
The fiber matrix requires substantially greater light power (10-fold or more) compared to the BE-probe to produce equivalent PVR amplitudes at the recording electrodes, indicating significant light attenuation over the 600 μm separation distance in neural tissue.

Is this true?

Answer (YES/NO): NO